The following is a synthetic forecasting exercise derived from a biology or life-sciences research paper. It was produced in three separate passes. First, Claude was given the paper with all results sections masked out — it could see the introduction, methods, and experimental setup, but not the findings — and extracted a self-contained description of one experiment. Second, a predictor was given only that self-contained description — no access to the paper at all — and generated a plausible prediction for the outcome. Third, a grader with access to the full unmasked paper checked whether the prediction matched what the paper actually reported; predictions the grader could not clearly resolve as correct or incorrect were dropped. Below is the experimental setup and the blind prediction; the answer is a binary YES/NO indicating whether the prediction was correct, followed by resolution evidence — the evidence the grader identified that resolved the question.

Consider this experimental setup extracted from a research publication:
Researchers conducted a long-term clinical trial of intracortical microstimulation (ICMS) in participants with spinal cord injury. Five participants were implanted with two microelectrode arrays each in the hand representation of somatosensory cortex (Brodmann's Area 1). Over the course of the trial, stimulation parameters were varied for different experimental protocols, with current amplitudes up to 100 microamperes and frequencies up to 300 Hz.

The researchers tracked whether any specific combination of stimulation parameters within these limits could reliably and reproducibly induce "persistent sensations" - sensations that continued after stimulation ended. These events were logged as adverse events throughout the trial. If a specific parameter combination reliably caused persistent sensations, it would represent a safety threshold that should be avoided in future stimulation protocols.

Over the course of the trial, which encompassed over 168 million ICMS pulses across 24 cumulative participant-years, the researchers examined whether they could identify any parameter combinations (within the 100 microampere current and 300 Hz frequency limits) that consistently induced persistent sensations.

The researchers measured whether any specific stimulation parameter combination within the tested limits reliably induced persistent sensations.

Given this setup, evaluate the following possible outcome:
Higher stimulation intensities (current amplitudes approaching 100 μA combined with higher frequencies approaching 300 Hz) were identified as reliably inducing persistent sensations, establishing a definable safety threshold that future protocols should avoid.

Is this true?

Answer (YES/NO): NO